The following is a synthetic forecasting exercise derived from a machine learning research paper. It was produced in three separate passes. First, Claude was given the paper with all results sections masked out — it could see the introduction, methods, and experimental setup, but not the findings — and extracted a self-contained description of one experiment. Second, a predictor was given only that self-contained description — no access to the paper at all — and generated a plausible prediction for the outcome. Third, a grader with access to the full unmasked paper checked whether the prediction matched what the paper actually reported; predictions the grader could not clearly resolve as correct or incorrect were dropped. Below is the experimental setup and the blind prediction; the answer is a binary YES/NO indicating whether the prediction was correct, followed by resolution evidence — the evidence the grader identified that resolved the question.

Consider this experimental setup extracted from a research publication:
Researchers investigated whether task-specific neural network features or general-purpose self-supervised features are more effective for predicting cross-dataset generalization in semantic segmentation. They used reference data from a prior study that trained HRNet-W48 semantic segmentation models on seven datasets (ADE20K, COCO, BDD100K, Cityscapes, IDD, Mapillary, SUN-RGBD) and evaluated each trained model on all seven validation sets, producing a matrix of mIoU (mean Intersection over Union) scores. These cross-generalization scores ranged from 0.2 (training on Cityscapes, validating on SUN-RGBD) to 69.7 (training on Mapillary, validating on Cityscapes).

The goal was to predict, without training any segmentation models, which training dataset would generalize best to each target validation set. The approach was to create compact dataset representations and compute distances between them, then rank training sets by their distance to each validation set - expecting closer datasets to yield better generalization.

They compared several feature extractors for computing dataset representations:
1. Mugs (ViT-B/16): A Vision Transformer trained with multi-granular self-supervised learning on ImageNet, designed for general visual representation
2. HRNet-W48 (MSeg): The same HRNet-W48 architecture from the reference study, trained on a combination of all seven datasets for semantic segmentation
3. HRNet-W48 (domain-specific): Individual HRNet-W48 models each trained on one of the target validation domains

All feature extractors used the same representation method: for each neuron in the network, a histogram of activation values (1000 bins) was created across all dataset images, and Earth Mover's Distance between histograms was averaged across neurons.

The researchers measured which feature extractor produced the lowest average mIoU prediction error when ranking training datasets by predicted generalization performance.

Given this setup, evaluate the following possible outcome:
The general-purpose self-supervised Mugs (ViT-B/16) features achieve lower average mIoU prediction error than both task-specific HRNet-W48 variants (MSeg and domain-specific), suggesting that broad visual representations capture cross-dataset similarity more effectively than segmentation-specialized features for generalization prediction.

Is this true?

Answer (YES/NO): YES